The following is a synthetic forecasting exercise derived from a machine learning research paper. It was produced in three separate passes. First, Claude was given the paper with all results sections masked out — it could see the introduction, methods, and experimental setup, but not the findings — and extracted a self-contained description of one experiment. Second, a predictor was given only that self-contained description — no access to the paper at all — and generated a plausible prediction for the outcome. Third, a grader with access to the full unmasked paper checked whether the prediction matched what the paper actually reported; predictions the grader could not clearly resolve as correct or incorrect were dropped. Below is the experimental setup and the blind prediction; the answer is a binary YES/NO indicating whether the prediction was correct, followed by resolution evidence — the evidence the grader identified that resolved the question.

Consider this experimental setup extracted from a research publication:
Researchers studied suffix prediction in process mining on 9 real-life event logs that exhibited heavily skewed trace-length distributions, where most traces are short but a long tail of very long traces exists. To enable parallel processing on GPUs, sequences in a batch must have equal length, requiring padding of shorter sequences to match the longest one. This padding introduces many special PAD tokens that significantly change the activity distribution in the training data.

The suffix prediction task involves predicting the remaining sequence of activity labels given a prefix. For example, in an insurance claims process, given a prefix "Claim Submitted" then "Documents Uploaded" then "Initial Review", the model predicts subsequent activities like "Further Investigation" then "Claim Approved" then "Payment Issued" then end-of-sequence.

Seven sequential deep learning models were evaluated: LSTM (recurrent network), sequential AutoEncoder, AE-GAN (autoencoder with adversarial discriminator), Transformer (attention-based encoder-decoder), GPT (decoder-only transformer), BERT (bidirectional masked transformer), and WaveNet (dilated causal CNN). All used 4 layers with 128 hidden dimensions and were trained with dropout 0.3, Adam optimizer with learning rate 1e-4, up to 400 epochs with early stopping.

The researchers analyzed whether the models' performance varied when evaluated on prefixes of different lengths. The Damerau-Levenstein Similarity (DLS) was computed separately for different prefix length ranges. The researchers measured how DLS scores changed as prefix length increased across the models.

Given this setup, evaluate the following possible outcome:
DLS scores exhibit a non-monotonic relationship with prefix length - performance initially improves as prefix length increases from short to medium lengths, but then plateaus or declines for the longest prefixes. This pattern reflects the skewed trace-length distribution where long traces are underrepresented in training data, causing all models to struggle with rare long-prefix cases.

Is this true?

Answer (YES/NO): NO